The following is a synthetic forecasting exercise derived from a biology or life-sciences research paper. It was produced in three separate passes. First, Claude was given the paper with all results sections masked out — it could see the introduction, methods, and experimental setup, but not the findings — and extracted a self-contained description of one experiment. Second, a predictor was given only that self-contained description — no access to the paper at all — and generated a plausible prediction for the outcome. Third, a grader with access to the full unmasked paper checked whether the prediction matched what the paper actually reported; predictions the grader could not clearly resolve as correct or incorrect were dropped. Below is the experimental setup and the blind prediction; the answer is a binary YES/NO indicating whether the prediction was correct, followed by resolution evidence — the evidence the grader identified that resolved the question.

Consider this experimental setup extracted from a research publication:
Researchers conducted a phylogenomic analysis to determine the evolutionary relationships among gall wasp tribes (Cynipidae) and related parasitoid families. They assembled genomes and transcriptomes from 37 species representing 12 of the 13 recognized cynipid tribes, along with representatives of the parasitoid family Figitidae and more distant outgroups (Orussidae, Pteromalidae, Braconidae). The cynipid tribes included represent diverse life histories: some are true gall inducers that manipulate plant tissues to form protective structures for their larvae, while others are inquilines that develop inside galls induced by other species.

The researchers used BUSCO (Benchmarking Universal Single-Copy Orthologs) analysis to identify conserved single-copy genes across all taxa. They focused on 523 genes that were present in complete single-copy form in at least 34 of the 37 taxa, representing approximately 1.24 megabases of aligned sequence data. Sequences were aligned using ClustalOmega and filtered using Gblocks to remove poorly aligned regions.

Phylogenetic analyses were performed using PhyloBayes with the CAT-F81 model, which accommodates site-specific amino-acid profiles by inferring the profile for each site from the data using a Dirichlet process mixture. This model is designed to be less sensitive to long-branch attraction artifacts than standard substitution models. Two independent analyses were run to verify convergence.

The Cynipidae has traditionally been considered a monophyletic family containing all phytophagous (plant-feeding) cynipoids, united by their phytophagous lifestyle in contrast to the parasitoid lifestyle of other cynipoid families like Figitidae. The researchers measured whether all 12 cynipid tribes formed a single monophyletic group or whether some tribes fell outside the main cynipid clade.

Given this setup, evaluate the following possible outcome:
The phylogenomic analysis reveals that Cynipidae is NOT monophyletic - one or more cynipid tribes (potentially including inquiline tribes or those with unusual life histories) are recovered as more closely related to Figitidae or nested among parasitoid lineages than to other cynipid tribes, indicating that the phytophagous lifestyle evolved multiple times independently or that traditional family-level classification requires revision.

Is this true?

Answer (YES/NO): YES